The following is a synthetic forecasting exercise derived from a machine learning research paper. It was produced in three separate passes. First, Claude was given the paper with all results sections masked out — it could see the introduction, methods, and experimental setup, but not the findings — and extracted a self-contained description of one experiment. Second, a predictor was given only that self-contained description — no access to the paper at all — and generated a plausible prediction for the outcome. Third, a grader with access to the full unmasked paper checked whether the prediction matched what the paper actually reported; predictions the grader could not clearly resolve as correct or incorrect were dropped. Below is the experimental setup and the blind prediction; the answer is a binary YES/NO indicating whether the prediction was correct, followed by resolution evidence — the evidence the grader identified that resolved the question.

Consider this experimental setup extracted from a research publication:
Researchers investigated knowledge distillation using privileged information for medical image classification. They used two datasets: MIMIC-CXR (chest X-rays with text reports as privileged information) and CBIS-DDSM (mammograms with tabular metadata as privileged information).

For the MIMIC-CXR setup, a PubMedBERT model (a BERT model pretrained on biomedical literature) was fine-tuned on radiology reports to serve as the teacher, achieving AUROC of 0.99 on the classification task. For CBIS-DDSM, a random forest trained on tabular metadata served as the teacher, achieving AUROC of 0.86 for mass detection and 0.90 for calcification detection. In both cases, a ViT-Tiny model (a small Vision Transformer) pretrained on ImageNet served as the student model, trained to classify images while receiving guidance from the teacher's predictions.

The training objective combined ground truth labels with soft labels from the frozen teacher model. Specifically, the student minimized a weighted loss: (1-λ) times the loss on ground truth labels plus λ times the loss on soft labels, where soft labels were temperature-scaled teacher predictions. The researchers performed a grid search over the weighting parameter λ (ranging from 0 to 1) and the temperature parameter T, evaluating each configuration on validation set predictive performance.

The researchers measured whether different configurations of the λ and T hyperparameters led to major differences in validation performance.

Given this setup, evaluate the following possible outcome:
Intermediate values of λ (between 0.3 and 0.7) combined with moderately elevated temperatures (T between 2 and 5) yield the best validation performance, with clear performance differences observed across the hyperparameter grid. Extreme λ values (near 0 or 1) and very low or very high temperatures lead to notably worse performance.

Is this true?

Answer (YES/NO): NO